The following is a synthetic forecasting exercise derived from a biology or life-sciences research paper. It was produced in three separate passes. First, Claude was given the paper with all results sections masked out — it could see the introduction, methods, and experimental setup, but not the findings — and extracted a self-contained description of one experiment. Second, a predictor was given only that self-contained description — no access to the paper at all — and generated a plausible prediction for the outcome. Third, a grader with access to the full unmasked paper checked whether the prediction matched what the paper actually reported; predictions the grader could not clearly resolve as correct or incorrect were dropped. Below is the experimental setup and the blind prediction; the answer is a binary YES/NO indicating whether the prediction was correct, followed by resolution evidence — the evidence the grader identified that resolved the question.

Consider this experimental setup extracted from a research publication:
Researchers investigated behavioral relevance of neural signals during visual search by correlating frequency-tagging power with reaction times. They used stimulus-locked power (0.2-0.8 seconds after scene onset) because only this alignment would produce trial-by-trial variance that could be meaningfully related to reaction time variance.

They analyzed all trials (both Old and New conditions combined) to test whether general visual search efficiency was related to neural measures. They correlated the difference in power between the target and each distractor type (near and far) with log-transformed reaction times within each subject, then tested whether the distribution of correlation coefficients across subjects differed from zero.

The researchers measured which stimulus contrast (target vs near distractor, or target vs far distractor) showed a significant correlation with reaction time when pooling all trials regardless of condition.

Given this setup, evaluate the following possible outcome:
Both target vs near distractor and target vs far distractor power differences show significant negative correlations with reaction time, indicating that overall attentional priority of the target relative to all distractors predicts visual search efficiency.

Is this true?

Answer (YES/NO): NO